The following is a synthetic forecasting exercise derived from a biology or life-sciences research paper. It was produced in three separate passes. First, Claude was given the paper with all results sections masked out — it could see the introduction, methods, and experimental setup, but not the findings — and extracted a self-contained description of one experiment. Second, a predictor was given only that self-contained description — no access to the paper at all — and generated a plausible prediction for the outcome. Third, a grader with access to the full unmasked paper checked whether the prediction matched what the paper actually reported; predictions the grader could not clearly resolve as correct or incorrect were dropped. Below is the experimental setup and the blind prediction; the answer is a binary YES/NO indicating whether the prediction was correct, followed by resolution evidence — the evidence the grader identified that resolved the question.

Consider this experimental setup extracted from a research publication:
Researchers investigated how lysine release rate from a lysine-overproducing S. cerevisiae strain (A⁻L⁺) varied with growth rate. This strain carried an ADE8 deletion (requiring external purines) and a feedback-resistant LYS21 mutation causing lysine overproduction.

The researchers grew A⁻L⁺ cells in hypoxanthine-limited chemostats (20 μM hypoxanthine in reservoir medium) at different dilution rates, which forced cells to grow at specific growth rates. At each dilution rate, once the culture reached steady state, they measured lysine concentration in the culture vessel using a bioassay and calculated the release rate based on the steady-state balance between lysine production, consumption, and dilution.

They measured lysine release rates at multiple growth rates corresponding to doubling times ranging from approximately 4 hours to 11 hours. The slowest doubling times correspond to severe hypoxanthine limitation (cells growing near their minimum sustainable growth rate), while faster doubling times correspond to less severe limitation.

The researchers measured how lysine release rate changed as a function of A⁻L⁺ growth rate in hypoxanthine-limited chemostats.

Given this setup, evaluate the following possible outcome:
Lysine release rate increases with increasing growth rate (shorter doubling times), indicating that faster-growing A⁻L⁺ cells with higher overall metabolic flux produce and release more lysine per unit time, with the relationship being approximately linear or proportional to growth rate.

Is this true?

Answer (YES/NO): NO